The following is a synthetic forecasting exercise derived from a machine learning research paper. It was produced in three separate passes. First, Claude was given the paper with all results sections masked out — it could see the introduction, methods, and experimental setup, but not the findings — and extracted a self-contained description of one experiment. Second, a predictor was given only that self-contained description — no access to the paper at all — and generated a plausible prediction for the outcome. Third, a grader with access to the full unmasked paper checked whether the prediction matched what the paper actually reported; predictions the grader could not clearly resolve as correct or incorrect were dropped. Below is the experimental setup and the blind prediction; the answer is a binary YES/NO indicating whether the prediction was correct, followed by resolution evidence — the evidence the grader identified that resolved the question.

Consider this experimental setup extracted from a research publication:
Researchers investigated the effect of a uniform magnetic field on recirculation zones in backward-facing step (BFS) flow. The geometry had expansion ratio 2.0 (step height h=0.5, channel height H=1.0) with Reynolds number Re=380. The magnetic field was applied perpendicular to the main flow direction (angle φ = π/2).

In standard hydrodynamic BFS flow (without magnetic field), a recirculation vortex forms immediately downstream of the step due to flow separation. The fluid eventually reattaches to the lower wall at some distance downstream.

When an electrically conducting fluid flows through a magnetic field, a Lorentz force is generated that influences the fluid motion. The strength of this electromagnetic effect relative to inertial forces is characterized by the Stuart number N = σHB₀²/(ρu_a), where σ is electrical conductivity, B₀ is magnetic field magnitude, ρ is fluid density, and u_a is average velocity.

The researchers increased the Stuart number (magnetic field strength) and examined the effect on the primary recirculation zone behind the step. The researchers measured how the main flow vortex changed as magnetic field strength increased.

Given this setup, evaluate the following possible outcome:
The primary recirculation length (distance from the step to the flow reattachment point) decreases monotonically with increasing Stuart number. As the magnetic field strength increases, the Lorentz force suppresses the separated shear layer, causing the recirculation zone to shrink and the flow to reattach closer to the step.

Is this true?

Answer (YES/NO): YES